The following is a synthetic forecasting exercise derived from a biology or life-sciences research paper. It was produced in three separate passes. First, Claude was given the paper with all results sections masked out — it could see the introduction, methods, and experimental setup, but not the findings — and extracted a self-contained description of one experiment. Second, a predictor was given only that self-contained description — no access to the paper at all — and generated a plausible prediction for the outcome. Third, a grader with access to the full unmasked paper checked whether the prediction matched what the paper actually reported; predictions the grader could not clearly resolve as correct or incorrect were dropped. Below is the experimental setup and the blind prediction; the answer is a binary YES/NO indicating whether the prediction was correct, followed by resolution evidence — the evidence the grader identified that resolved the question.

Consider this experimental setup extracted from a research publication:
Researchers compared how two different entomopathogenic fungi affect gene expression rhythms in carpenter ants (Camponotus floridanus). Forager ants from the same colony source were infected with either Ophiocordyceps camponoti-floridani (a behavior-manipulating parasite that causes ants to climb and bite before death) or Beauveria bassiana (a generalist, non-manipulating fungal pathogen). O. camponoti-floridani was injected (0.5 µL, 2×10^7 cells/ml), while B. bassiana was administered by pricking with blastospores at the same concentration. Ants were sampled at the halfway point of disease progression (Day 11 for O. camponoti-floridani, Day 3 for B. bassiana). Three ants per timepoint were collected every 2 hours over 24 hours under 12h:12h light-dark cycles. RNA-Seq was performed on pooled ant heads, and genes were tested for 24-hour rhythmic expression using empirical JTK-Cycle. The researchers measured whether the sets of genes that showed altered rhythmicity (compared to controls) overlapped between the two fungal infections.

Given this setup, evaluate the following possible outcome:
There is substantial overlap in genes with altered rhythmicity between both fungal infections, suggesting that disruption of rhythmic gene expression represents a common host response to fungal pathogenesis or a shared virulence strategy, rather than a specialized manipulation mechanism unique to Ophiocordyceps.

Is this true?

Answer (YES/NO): NO